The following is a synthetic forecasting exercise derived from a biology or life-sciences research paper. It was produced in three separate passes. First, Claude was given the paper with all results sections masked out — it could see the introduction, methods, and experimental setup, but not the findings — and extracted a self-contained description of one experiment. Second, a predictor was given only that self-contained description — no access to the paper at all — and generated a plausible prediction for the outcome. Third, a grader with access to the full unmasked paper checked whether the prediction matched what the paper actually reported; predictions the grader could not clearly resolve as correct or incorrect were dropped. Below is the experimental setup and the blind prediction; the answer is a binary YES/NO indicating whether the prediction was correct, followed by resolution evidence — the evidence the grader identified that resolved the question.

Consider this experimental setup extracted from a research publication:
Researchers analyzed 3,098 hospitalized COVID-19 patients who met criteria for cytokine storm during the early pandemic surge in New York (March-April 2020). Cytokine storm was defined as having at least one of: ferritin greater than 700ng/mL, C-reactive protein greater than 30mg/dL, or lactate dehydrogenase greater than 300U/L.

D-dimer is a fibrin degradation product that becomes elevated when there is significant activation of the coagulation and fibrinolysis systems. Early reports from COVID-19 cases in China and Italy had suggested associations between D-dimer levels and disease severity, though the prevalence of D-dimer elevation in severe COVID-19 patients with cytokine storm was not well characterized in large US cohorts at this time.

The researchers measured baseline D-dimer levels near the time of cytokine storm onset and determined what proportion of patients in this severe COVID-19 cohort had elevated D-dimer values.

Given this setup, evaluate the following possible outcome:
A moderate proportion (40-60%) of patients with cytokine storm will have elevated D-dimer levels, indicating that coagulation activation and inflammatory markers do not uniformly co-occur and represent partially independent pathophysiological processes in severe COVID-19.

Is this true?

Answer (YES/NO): NO